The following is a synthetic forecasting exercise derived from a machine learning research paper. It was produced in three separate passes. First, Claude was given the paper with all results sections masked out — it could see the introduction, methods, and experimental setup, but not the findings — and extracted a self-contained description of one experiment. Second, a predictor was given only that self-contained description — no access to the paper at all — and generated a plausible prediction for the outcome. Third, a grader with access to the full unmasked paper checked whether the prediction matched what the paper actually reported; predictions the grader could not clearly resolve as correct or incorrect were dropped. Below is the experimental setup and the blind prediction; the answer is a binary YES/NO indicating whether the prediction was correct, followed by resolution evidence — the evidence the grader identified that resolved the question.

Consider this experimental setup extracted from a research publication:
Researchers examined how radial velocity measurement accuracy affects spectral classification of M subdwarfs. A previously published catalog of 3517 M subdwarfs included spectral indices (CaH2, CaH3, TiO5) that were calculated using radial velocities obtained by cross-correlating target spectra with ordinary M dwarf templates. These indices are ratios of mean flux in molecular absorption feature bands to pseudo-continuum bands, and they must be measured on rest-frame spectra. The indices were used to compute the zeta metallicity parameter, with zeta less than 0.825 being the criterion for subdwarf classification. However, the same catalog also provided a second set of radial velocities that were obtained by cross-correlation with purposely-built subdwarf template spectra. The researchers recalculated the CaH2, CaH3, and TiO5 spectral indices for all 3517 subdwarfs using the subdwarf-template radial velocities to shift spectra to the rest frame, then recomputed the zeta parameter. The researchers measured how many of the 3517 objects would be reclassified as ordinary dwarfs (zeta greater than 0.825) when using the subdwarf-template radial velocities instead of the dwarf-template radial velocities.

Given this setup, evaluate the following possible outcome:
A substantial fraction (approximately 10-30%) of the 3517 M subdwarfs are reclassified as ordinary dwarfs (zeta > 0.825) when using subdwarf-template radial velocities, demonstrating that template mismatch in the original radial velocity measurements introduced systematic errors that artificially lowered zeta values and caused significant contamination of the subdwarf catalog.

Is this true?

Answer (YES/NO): YES